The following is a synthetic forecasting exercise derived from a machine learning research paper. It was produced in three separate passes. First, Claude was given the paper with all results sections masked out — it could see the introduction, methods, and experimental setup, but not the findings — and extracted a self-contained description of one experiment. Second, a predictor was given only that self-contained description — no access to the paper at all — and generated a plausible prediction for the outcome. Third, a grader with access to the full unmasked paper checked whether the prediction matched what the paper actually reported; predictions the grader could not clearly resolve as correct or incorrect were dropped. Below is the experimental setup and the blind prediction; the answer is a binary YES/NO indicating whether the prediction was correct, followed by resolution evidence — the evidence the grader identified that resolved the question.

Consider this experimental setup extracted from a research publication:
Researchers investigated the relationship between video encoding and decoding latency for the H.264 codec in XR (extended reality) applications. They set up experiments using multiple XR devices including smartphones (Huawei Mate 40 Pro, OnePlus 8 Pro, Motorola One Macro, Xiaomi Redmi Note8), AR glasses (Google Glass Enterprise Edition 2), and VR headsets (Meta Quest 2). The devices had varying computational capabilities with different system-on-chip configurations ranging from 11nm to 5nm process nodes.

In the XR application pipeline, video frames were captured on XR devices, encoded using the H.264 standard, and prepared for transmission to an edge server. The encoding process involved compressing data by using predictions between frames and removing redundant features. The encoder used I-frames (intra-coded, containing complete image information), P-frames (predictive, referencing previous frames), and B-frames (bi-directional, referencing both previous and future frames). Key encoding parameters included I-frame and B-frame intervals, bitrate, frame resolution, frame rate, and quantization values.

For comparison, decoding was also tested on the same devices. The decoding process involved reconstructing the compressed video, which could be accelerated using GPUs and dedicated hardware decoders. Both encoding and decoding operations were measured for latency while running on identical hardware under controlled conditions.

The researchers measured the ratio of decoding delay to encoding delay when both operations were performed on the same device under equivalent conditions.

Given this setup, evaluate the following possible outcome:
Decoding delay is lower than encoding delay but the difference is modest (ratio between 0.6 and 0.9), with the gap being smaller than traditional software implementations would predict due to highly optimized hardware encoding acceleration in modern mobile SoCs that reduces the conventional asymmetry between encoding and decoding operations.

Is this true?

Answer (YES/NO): NO